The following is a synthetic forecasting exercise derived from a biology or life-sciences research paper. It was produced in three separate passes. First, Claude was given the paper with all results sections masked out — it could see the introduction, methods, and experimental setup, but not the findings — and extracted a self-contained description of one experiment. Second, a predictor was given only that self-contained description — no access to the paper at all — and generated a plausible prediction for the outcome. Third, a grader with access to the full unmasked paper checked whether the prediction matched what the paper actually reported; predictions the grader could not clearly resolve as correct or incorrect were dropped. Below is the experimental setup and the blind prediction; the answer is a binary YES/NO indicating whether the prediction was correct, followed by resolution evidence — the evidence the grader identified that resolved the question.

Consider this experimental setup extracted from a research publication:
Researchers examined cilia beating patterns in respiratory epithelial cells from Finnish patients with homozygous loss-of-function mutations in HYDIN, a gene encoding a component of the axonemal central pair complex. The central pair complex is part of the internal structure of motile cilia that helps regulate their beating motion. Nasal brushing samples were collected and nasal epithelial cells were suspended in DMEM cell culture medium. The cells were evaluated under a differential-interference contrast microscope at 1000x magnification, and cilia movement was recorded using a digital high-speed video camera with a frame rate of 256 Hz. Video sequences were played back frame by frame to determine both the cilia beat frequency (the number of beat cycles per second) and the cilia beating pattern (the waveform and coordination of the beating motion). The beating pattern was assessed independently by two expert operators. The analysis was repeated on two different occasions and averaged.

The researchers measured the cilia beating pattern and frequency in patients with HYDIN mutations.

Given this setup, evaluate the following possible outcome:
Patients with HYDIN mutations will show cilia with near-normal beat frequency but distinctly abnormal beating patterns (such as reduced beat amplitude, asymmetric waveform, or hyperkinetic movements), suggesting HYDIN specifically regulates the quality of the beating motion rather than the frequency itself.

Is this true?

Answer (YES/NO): NO